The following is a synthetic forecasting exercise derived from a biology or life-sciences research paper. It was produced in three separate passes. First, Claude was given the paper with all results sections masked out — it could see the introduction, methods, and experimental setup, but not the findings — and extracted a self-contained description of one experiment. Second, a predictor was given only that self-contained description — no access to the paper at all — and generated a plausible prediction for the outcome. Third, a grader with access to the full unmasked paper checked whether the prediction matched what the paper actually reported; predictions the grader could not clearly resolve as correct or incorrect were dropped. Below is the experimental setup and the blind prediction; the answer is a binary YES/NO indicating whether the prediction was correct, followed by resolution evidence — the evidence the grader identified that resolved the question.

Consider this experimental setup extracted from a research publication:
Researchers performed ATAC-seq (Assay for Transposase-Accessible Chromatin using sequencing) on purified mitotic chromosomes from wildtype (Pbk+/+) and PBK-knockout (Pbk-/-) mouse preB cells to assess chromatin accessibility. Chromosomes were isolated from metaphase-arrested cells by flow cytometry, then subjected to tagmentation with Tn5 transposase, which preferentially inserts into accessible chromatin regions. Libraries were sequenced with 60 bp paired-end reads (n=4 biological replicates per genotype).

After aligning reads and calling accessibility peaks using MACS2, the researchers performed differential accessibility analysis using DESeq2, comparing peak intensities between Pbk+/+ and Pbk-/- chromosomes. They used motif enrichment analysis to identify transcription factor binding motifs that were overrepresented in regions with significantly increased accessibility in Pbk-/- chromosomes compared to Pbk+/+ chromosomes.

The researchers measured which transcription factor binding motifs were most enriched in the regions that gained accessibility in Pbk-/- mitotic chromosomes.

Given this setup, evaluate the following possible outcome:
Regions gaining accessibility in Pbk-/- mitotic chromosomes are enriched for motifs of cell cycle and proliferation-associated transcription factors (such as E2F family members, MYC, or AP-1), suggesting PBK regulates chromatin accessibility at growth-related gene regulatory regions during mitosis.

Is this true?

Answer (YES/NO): NO